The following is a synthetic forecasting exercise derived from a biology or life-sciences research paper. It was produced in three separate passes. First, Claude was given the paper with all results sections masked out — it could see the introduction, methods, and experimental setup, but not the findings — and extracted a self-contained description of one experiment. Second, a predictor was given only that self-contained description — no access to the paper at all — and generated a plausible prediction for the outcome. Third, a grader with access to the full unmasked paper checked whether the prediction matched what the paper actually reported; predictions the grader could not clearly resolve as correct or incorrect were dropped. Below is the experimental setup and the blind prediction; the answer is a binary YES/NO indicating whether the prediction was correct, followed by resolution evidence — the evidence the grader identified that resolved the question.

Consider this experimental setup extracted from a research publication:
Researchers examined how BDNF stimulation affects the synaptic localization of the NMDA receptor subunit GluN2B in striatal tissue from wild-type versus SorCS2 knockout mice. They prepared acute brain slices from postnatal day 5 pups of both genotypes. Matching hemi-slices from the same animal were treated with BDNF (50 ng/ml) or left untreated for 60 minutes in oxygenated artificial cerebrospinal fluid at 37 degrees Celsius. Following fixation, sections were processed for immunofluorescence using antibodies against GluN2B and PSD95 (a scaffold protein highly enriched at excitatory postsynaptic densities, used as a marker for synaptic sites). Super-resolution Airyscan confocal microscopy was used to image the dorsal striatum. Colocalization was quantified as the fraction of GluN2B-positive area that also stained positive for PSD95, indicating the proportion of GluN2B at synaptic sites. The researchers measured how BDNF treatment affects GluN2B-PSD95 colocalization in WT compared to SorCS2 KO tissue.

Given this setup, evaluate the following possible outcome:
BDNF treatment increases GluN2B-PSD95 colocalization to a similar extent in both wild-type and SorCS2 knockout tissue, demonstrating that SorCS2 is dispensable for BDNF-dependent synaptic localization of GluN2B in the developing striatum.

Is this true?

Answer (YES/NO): NO